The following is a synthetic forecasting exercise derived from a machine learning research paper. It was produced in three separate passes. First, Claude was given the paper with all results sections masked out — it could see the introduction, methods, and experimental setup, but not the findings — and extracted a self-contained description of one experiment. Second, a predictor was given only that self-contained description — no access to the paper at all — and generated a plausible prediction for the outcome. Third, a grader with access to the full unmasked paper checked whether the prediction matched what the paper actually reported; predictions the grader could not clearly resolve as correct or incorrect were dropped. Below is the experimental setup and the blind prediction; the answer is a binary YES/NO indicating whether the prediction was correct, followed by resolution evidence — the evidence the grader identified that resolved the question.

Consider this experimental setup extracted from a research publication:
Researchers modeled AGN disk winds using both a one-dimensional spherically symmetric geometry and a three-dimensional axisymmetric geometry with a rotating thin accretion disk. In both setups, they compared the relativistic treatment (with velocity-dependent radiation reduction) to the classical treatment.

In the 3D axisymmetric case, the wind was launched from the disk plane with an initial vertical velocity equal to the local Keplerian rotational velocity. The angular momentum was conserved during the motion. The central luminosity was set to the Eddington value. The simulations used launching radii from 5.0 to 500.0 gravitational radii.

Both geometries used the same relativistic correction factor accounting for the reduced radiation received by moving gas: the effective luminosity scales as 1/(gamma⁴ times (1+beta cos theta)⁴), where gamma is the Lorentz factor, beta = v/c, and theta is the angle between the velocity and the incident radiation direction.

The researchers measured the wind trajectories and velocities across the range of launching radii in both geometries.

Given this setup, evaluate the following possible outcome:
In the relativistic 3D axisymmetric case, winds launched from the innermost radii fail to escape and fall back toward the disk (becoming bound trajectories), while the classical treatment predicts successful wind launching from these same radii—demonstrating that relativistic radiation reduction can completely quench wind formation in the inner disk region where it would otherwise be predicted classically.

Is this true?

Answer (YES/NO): NO